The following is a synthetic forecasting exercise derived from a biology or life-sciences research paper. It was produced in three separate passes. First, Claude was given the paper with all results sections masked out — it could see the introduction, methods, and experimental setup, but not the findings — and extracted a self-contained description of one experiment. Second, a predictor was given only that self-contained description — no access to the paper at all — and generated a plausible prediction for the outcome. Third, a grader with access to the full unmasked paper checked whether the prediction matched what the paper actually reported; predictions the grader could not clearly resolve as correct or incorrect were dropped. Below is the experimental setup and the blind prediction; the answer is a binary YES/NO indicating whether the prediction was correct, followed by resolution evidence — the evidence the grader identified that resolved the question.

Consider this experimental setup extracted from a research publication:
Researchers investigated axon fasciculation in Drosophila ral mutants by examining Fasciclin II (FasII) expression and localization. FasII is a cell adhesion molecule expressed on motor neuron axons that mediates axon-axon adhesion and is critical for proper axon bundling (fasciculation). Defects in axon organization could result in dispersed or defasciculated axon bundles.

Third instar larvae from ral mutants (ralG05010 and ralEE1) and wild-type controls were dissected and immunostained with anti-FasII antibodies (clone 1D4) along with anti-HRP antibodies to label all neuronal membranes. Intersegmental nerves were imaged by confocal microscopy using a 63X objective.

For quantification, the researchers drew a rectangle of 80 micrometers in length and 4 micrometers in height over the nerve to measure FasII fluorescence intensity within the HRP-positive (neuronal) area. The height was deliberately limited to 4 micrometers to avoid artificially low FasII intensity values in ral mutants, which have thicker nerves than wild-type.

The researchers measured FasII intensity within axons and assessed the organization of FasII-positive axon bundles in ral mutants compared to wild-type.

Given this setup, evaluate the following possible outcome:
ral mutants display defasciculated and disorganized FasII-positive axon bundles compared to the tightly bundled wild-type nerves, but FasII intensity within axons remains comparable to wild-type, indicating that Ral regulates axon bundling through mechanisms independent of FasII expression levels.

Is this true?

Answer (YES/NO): YES